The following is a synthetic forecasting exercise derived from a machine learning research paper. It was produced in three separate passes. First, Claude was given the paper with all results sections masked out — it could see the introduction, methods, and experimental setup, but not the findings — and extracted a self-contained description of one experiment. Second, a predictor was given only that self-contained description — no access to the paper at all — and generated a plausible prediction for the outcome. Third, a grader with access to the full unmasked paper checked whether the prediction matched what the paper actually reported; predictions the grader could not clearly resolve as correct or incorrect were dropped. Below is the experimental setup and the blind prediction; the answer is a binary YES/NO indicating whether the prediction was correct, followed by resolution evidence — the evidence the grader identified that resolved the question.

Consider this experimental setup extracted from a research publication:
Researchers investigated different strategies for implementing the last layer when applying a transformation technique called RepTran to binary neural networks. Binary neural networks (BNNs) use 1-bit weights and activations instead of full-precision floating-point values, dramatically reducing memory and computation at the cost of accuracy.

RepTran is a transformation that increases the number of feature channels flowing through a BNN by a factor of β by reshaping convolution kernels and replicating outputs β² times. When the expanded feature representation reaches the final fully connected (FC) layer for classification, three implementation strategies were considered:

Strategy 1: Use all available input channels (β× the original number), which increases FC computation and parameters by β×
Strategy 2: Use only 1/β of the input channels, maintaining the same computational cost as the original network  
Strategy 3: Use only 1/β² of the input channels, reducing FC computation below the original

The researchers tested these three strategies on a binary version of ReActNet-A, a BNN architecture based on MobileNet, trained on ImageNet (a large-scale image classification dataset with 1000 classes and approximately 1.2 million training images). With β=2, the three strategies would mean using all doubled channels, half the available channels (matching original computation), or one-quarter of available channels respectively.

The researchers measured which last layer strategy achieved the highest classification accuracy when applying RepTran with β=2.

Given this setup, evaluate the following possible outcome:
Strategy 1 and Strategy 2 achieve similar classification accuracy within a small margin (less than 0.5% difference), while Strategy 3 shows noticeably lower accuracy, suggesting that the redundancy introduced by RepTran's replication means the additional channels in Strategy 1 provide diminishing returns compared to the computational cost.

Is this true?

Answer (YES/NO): NO